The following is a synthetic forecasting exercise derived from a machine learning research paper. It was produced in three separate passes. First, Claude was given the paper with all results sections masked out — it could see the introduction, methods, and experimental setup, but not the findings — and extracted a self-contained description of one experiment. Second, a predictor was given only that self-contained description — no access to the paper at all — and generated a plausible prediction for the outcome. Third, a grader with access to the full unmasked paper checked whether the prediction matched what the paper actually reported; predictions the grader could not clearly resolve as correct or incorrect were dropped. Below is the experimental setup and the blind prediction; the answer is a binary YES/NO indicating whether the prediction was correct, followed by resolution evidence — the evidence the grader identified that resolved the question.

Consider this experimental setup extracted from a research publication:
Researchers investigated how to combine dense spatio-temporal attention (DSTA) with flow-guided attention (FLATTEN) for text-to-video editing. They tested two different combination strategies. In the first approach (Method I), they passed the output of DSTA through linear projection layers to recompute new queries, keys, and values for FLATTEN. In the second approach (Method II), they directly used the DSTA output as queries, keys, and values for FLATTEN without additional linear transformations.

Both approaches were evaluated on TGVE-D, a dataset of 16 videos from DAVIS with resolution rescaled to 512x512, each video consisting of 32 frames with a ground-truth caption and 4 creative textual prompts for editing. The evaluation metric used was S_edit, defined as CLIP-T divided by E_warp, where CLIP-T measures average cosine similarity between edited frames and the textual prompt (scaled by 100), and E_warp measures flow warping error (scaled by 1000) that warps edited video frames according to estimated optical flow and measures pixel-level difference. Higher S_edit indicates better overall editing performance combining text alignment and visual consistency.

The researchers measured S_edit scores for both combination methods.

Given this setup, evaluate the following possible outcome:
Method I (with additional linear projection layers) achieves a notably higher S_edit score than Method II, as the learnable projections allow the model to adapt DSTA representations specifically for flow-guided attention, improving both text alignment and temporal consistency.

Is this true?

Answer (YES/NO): NO